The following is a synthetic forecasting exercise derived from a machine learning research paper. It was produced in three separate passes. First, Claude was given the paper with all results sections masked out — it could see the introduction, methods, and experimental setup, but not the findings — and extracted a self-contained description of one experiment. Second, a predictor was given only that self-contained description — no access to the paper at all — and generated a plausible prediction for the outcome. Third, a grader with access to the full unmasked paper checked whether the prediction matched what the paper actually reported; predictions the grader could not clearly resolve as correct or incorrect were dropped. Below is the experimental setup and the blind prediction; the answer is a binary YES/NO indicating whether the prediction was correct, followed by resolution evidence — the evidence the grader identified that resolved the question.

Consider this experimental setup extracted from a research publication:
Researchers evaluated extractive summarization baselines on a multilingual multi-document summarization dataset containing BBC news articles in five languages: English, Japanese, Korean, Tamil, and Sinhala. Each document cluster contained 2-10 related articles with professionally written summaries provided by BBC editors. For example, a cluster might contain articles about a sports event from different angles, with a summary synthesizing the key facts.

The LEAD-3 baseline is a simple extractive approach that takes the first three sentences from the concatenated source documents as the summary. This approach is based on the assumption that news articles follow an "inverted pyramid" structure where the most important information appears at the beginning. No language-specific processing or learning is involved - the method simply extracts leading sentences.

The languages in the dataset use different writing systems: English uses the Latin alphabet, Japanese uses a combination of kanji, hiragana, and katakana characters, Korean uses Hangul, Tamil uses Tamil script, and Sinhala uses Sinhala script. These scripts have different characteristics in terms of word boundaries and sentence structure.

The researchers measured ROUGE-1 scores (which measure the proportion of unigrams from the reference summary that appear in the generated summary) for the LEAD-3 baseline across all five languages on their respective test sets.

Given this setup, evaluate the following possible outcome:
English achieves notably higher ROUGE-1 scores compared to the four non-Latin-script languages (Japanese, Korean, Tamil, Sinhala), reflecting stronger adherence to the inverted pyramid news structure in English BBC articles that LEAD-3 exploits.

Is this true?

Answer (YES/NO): NO